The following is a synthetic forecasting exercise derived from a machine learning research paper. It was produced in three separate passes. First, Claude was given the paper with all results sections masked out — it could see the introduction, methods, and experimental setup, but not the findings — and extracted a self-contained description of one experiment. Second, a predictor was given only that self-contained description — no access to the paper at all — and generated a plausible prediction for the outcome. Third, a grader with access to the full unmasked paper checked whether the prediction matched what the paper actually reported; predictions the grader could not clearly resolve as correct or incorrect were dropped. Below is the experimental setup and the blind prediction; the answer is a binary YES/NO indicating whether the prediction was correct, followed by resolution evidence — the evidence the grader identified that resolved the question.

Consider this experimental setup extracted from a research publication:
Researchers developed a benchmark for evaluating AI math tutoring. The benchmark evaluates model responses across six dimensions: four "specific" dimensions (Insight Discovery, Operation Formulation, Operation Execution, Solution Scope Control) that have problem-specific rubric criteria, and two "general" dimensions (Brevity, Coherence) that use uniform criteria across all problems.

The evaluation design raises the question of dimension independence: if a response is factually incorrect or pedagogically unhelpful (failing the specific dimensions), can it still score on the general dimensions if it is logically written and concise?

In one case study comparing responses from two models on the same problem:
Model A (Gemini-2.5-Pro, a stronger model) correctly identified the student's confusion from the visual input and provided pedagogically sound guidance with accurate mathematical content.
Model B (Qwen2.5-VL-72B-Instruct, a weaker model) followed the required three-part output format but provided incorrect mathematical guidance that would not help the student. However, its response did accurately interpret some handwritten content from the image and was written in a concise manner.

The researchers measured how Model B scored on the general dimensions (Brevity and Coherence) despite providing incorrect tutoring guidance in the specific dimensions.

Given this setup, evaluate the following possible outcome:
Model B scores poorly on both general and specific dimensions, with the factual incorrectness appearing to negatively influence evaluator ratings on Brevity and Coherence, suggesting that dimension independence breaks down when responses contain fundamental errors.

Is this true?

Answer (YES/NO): NO